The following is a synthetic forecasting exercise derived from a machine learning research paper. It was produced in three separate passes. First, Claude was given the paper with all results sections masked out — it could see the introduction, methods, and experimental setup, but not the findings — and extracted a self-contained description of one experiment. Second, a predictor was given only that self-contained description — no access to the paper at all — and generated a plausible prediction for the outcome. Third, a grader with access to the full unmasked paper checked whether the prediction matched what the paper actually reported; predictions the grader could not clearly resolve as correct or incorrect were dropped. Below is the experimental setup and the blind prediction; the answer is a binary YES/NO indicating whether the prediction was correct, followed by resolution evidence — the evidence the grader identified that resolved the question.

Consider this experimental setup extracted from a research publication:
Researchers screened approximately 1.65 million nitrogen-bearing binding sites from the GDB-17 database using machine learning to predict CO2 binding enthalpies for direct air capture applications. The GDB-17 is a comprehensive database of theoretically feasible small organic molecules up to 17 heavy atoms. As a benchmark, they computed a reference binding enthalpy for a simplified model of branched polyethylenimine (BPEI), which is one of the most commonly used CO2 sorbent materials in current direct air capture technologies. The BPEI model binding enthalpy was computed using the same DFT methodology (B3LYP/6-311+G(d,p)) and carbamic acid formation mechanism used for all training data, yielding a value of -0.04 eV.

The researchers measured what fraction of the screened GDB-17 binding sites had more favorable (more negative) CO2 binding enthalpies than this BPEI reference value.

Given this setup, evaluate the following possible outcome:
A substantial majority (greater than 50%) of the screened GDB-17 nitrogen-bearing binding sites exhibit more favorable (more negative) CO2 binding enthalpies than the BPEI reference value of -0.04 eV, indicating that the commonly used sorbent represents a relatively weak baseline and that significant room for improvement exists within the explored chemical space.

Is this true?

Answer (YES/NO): NO